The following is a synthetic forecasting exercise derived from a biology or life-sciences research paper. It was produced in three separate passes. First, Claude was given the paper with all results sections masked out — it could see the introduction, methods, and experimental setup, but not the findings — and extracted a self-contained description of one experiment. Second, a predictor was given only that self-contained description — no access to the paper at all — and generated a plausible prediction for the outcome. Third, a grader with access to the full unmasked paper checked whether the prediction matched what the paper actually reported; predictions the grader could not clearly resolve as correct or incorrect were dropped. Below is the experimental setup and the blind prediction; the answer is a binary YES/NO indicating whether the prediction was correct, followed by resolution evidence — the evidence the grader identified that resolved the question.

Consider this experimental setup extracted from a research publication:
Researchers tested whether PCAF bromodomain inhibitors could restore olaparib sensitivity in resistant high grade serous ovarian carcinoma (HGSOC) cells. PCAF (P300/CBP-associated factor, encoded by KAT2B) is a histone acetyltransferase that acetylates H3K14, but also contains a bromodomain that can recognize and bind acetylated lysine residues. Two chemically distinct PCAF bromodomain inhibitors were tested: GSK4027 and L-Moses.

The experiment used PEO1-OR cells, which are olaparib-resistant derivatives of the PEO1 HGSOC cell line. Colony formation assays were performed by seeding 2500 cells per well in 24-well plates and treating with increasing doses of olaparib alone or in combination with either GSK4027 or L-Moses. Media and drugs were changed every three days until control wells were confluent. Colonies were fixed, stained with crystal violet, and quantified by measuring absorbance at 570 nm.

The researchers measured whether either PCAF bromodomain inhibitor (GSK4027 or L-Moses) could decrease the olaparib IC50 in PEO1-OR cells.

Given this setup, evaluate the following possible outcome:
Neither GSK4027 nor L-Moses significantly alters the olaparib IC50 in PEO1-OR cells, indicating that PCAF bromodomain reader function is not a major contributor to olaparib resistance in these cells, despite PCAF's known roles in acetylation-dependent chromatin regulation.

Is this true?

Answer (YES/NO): NO